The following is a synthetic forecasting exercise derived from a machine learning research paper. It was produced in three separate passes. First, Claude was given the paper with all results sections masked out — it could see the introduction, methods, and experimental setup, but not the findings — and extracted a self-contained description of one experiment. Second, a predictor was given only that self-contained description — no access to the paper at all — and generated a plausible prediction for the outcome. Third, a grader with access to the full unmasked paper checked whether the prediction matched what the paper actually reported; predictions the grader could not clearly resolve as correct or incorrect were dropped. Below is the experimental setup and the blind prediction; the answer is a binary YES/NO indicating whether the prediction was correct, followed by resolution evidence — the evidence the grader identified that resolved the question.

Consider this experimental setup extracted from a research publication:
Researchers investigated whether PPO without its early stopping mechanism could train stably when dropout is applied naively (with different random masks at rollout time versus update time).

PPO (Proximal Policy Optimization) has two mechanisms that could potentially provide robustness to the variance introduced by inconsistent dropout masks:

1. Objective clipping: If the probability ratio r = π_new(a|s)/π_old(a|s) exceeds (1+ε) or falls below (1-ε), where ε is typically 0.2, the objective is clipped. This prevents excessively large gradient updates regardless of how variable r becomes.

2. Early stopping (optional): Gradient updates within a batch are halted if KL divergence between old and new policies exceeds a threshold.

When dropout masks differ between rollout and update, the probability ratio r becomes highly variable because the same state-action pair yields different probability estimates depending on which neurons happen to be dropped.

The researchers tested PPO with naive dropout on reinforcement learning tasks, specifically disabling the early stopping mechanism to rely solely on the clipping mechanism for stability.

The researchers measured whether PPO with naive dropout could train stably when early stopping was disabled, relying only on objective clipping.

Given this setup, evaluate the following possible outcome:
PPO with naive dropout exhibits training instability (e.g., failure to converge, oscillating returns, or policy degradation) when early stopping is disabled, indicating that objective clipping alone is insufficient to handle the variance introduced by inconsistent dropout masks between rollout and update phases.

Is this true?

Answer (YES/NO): NO